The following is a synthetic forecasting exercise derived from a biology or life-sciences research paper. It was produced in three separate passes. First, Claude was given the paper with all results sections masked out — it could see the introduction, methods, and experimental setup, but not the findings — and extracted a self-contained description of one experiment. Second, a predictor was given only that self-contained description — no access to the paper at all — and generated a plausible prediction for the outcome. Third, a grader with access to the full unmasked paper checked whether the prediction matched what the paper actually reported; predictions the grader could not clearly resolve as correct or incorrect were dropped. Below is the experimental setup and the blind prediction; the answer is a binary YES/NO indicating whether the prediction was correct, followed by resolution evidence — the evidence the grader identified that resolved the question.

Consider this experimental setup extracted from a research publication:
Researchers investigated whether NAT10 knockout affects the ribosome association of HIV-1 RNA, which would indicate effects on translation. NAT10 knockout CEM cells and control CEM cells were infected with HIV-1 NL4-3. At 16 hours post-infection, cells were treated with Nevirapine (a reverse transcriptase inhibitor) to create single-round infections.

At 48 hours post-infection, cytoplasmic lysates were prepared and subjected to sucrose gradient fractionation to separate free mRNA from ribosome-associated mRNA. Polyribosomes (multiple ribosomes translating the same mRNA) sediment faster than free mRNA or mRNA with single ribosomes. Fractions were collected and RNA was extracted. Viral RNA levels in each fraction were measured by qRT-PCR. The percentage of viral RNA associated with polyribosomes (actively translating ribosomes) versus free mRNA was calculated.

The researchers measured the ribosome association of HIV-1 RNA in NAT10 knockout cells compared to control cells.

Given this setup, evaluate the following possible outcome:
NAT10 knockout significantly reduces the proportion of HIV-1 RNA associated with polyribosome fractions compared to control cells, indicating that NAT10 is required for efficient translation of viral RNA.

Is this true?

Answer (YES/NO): NO